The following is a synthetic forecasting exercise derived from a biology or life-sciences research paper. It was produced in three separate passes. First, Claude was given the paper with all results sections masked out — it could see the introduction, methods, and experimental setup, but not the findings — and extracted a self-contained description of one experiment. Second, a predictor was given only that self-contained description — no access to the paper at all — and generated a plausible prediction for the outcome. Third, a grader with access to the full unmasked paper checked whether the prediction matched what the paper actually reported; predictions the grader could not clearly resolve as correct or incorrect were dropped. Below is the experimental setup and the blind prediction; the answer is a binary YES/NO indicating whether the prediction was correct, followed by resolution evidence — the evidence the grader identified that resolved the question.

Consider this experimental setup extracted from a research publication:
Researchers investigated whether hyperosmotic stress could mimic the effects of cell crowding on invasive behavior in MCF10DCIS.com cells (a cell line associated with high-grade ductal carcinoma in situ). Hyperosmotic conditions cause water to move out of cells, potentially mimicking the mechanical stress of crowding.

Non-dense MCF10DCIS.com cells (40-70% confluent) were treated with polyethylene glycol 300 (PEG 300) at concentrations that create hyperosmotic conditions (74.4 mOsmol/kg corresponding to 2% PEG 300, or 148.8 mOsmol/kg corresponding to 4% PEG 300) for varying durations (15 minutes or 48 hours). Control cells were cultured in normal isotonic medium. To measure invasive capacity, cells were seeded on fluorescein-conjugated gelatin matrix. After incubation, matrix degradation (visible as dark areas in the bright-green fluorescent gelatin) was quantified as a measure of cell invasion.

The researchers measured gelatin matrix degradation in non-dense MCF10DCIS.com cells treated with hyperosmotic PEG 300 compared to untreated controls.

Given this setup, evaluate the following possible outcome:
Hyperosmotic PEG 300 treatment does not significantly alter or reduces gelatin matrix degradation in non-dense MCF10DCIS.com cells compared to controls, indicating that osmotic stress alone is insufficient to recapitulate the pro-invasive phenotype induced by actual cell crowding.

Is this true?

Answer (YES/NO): NO